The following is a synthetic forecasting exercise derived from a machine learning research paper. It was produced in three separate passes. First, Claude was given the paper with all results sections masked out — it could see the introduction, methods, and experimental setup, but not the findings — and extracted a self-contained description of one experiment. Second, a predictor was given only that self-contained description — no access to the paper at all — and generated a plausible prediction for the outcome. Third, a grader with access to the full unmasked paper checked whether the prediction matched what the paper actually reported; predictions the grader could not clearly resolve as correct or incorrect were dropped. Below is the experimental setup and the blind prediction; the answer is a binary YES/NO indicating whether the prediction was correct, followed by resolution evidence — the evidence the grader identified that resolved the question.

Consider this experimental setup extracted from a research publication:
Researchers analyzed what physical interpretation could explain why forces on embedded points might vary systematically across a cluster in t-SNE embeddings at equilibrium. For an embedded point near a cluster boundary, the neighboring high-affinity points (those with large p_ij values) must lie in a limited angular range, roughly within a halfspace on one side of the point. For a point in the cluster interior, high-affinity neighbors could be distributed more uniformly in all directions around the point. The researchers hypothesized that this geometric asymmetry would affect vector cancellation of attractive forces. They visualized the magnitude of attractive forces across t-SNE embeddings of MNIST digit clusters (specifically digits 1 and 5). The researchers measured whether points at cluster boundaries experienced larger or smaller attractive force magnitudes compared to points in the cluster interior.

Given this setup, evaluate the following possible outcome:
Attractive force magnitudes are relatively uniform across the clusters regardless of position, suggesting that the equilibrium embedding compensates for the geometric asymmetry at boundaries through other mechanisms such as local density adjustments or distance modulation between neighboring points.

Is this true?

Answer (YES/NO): NO